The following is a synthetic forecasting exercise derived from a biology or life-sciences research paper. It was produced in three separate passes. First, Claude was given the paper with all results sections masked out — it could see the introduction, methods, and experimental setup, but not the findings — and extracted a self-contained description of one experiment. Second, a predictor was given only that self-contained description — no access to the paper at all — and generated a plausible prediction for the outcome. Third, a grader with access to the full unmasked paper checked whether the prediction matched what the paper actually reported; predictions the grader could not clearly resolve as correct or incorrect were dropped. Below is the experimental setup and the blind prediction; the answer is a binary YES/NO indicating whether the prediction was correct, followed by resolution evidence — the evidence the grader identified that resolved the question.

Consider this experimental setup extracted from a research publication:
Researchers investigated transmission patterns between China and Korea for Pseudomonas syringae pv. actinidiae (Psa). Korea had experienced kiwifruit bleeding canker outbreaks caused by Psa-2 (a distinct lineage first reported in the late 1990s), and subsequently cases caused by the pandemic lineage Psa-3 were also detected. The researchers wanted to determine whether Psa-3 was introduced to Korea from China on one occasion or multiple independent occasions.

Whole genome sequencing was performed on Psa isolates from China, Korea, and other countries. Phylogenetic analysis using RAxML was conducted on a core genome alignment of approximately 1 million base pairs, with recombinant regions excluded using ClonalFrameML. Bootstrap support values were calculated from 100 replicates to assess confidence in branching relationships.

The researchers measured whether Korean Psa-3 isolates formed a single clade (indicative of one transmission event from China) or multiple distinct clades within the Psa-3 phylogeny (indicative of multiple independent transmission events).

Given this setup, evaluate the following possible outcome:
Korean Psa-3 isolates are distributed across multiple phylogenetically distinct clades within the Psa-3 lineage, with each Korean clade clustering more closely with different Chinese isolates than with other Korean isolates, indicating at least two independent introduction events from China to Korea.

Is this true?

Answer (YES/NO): YES